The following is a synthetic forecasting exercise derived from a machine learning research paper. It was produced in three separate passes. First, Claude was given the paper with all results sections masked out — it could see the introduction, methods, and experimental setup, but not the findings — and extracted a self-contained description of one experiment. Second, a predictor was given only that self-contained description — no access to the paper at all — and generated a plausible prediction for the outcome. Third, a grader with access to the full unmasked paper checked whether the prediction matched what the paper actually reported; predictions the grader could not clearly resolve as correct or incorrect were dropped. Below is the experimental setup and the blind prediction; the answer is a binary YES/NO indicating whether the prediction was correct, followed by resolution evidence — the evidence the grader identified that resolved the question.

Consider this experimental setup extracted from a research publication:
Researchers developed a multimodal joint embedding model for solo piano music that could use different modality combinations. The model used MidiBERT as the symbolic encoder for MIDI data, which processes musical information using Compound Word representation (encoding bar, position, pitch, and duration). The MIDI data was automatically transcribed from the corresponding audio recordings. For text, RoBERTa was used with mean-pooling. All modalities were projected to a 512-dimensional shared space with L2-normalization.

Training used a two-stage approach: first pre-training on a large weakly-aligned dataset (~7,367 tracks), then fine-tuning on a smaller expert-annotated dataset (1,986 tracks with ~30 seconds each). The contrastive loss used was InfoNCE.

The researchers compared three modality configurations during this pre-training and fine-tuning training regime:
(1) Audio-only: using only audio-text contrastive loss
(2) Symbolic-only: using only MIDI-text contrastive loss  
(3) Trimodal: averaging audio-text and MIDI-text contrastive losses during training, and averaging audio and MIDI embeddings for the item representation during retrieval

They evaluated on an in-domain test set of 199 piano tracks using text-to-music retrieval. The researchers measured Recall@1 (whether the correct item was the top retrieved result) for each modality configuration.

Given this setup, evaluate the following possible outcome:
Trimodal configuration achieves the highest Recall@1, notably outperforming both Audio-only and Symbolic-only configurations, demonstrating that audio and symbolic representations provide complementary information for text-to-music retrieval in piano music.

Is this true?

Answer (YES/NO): YES